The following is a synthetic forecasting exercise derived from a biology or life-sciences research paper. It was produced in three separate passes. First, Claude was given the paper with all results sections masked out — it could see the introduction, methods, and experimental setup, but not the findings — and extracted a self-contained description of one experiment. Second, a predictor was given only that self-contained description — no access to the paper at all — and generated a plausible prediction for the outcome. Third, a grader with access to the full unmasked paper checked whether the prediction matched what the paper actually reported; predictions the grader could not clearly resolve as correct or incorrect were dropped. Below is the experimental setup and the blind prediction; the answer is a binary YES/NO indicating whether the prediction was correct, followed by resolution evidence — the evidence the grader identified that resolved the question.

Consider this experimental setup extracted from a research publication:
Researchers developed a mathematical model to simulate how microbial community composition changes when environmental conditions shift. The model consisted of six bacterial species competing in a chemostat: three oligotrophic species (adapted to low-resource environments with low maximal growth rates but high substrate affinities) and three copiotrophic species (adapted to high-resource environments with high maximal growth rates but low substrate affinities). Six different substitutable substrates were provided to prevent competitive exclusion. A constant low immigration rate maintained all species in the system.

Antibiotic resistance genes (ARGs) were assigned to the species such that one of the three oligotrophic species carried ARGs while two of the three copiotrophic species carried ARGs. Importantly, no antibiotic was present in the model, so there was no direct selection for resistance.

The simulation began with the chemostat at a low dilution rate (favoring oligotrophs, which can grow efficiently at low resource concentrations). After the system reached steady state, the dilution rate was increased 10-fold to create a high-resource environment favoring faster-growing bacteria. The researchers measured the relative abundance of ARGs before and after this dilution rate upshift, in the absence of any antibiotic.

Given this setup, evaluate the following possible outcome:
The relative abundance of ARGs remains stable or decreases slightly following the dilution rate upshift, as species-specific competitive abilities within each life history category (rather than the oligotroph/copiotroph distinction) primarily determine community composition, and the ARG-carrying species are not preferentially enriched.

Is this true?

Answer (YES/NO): NO